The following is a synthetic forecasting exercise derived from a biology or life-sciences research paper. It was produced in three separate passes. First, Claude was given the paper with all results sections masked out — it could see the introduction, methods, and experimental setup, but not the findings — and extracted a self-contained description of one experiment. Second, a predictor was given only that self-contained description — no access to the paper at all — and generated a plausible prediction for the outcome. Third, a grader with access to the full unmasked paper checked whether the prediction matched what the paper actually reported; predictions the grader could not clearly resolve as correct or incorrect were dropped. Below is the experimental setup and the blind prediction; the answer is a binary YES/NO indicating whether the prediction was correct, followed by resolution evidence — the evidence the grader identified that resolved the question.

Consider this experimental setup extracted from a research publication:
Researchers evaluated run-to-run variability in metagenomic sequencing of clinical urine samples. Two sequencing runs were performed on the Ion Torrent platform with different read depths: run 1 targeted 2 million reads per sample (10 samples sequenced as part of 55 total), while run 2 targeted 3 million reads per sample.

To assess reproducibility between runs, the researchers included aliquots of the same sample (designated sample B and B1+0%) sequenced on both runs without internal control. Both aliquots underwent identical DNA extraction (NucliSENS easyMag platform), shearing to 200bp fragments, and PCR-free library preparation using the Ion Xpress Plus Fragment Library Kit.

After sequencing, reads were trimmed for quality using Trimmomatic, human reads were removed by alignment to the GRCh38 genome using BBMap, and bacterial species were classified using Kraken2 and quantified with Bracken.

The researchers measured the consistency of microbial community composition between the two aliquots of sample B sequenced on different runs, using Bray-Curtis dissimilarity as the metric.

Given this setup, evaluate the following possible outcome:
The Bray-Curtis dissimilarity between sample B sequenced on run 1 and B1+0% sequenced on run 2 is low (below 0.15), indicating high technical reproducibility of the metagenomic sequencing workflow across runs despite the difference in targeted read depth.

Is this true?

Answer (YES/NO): YES